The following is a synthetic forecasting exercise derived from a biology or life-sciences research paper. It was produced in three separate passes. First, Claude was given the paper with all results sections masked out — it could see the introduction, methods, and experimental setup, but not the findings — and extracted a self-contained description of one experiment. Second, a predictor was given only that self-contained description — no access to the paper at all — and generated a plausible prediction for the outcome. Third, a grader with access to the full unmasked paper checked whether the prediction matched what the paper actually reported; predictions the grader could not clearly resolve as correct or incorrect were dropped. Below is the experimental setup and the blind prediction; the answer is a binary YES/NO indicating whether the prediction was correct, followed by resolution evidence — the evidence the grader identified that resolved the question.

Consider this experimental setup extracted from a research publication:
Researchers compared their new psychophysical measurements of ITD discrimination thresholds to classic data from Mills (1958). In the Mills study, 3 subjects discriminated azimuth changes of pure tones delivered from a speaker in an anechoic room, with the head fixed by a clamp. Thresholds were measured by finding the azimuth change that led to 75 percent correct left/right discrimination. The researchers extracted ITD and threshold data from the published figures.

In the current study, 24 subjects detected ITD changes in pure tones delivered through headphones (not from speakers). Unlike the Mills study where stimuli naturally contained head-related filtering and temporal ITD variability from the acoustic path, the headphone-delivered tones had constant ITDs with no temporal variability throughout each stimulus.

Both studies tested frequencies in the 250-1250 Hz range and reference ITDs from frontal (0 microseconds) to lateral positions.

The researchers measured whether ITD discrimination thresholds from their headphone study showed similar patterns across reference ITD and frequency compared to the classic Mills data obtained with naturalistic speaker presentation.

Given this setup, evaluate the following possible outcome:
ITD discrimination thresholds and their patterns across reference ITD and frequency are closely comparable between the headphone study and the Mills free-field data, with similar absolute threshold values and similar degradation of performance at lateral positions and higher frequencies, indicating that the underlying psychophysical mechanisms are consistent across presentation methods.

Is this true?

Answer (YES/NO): NO